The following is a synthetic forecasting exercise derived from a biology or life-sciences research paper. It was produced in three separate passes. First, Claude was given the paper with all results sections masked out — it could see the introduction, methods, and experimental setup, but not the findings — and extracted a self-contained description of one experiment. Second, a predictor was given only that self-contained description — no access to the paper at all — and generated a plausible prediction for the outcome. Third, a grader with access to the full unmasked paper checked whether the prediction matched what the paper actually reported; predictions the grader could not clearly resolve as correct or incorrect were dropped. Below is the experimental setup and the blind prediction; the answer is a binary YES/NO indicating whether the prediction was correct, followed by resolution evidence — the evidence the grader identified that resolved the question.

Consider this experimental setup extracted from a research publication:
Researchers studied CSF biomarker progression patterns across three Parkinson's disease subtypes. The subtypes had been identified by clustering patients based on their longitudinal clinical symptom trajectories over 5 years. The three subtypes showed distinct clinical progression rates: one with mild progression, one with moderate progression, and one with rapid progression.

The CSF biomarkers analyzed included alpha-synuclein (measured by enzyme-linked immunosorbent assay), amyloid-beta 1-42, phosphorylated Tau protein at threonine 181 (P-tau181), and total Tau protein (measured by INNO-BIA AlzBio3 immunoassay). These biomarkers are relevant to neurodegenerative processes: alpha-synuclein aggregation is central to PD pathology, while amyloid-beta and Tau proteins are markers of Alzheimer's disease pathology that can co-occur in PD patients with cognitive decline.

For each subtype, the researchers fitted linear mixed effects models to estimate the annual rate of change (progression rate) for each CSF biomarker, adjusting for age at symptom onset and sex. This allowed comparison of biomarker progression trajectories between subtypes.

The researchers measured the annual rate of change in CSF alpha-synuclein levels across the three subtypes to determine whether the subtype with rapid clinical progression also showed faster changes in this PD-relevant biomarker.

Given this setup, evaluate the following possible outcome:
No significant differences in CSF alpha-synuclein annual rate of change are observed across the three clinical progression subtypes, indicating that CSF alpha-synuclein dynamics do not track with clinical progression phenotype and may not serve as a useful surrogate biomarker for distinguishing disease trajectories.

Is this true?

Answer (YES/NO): YES